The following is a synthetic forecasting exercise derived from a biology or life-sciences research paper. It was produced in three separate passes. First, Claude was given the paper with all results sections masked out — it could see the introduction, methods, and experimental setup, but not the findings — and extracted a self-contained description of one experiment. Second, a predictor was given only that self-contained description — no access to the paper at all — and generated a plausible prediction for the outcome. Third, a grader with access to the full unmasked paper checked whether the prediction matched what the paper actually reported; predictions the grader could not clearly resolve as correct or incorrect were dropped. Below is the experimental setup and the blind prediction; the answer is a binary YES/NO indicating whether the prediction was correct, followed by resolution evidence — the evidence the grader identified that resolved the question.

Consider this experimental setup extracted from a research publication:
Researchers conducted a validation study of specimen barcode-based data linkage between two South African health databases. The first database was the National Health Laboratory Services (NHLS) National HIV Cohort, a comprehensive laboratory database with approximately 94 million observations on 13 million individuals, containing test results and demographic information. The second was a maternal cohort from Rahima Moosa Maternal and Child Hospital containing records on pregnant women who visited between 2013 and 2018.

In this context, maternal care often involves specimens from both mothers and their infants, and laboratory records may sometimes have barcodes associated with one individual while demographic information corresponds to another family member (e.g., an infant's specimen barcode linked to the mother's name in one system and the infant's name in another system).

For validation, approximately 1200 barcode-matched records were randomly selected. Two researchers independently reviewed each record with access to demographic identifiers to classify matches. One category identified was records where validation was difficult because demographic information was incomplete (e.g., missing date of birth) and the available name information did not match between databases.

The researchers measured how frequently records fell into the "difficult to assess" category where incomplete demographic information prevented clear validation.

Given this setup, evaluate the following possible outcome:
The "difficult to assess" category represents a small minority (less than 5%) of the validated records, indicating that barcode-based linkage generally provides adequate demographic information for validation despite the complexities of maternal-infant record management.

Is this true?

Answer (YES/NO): YES